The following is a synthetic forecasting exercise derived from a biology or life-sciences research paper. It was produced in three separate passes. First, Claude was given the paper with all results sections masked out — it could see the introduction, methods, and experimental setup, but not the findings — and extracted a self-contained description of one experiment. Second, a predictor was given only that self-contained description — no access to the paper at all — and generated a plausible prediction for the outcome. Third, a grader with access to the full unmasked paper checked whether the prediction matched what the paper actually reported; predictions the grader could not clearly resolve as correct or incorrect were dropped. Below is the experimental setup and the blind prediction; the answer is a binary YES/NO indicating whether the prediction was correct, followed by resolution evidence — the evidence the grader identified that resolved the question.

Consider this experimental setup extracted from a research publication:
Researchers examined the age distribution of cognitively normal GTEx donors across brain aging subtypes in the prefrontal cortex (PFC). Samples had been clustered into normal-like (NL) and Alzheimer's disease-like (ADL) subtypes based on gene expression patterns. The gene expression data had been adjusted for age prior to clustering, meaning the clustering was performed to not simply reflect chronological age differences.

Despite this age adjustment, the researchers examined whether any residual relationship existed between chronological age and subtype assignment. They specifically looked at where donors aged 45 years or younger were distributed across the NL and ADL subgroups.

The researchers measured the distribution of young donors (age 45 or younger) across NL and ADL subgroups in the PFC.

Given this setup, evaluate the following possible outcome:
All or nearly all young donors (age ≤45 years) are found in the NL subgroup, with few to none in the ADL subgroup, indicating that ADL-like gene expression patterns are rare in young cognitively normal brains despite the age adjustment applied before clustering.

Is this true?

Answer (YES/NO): YES